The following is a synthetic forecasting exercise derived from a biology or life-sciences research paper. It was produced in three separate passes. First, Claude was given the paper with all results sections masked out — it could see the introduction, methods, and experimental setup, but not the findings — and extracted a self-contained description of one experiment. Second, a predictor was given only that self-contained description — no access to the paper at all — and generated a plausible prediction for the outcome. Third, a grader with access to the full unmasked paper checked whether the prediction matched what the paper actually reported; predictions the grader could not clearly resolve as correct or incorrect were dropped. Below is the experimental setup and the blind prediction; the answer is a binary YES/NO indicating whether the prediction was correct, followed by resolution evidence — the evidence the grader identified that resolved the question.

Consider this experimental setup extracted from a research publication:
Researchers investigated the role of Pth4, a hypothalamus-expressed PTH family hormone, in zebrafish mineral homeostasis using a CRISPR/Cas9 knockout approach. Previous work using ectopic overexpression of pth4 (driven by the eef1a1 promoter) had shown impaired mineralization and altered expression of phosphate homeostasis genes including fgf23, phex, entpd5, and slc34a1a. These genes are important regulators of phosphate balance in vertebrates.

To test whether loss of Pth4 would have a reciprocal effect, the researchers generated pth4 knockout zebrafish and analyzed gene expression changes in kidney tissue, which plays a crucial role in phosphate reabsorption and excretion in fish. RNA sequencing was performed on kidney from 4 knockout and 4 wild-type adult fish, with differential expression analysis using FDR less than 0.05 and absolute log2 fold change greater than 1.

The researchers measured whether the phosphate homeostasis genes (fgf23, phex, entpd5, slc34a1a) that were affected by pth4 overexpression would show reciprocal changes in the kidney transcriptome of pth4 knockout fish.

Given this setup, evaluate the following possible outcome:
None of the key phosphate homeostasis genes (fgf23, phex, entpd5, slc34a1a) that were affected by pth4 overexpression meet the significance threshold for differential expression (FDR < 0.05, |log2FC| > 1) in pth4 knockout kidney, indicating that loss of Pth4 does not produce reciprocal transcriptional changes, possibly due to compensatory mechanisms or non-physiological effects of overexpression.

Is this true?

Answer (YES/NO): NO